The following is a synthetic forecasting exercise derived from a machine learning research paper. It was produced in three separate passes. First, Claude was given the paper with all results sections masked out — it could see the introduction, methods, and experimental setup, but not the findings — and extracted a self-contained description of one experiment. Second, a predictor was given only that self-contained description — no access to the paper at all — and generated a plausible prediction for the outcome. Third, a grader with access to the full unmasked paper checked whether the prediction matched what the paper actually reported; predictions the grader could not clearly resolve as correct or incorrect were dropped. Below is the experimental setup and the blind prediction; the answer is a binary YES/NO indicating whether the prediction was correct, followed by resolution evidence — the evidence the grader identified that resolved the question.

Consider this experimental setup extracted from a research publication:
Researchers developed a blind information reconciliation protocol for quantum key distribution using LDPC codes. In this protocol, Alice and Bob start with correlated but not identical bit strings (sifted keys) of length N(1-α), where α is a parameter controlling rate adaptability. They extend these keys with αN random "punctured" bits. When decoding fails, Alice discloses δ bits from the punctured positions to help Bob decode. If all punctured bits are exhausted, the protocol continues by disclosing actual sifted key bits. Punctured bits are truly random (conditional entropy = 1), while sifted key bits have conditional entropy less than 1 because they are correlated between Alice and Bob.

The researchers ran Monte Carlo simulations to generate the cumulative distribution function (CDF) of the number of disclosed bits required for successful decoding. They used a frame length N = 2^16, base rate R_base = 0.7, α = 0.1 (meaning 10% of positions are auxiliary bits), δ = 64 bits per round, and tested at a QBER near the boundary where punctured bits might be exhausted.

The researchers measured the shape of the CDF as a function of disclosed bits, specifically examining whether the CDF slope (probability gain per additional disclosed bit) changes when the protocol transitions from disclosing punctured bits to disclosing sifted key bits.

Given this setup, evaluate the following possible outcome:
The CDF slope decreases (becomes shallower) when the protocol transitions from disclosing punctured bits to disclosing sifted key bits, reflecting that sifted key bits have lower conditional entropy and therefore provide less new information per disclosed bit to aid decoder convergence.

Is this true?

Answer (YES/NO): YES